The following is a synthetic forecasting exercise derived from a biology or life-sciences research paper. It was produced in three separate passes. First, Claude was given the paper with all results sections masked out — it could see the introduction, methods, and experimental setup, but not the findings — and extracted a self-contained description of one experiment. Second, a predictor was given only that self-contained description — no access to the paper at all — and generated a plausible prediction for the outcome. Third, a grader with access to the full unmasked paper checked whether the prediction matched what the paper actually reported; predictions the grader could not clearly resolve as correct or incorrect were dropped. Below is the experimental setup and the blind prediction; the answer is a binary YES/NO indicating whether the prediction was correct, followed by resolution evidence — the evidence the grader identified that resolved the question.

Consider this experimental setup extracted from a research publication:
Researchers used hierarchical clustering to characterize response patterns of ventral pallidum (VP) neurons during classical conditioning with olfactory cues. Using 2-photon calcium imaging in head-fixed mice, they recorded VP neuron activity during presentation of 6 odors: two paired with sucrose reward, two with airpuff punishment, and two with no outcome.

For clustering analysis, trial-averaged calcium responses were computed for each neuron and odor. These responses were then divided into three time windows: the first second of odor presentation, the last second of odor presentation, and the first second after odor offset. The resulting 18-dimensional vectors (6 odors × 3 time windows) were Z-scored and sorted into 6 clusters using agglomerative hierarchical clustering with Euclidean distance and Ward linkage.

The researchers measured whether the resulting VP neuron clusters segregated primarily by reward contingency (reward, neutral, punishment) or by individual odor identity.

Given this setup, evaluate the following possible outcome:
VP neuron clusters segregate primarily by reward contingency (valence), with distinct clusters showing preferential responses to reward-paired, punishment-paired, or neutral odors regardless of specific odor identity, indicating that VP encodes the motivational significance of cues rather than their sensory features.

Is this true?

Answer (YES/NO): YES